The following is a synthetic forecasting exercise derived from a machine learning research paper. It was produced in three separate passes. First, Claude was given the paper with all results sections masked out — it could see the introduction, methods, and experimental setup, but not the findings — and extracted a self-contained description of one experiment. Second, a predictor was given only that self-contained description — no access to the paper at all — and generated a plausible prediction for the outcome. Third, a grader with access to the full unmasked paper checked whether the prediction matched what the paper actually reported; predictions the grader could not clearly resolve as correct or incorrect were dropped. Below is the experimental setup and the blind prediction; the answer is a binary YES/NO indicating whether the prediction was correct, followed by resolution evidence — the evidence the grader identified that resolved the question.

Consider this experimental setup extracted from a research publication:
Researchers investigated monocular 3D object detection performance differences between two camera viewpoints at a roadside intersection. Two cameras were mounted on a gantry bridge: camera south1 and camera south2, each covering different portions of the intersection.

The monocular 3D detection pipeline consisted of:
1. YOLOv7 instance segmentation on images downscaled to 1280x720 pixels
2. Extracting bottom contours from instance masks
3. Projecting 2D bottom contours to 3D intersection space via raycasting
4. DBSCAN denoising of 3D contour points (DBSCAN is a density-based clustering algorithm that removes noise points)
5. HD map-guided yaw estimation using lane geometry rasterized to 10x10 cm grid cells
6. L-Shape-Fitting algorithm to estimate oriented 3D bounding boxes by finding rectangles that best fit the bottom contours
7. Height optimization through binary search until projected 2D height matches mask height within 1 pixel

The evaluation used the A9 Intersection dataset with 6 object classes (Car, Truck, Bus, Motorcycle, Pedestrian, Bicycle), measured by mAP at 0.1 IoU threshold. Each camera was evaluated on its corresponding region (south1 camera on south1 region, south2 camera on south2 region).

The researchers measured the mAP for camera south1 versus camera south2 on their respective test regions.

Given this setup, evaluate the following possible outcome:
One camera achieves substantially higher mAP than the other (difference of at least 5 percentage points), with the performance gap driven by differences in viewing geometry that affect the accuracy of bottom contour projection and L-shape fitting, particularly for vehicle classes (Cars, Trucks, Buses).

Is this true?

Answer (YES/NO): NO